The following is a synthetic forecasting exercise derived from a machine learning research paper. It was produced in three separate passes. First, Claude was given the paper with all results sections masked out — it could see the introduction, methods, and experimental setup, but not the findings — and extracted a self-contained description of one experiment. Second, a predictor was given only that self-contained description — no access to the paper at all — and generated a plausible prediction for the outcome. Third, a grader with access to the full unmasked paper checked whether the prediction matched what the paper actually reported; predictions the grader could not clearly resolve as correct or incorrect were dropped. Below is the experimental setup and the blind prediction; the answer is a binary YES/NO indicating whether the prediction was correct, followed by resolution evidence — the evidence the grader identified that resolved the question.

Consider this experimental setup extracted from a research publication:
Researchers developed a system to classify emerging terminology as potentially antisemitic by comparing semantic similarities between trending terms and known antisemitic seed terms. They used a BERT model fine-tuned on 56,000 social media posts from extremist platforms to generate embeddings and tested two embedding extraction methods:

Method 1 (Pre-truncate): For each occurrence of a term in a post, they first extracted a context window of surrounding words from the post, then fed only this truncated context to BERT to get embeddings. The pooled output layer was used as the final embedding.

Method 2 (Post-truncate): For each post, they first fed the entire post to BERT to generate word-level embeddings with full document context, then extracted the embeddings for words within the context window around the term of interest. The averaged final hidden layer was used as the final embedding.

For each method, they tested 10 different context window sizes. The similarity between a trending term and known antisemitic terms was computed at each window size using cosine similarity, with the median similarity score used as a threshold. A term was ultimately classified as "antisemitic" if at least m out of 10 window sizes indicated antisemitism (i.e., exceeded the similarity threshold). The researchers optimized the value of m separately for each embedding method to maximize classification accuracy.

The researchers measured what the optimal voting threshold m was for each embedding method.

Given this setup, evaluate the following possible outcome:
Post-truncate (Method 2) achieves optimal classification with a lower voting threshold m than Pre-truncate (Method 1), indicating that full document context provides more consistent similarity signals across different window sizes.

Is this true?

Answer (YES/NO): NO